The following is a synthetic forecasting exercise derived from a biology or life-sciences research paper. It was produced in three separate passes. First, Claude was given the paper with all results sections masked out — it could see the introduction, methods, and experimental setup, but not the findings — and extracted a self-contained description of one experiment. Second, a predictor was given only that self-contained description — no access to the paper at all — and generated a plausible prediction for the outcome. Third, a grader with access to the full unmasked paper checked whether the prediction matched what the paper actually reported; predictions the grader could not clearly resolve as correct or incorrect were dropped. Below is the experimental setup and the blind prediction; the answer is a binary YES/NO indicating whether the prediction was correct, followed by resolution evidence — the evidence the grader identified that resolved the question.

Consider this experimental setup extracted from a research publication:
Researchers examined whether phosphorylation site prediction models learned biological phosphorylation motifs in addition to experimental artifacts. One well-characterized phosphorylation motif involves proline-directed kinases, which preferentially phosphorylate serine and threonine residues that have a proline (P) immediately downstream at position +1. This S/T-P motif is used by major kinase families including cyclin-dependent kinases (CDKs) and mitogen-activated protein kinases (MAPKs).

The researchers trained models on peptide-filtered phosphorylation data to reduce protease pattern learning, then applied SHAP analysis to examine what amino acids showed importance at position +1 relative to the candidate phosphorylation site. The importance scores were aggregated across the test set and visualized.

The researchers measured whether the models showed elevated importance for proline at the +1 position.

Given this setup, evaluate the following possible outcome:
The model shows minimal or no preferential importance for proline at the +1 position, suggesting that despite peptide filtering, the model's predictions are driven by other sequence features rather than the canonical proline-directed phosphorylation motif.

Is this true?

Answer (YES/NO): NO